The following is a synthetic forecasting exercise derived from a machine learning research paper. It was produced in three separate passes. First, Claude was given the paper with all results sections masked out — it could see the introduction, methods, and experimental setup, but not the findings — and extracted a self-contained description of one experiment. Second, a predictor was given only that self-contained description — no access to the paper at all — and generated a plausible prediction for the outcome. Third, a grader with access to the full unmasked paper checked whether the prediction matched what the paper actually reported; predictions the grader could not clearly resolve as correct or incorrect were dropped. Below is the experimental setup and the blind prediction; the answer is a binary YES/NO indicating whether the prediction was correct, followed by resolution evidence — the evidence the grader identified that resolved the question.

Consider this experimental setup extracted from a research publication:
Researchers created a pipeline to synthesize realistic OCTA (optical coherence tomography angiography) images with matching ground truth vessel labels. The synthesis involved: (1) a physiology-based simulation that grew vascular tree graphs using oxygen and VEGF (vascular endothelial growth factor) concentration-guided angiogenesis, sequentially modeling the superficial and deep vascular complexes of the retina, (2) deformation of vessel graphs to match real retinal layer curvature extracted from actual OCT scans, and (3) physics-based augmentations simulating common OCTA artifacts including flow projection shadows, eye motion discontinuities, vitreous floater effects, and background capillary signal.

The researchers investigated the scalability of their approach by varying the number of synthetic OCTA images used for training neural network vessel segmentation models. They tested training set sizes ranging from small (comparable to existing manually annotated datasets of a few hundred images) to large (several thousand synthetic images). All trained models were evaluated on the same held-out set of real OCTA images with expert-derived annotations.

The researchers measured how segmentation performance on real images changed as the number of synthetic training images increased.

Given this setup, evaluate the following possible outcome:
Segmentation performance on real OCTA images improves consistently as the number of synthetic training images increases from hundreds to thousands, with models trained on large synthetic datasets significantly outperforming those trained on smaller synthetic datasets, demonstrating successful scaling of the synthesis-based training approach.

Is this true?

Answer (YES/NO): NO